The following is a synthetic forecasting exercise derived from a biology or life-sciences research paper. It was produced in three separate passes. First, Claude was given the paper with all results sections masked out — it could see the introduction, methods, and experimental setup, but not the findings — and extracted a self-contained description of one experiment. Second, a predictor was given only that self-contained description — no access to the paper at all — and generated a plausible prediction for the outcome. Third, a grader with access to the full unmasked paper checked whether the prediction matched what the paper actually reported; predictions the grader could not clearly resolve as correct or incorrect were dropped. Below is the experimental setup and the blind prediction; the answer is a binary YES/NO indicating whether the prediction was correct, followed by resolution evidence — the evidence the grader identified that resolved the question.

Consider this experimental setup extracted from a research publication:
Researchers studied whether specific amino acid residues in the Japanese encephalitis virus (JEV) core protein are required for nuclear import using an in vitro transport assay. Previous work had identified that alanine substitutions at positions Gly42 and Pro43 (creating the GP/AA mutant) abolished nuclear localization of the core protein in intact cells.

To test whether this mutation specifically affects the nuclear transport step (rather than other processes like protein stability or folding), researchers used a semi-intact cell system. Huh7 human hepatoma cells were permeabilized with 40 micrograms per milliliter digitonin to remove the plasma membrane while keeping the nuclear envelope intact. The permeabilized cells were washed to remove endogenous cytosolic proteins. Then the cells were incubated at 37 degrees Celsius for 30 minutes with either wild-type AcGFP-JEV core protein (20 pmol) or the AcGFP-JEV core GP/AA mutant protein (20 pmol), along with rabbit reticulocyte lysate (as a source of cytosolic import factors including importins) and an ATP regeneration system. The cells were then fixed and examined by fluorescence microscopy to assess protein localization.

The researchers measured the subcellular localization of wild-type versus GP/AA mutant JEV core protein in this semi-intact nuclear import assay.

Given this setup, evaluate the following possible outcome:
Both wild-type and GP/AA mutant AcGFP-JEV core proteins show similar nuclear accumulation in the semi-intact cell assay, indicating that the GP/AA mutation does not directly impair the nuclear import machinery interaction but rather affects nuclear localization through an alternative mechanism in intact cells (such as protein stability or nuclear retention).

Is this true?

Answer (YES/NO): NO